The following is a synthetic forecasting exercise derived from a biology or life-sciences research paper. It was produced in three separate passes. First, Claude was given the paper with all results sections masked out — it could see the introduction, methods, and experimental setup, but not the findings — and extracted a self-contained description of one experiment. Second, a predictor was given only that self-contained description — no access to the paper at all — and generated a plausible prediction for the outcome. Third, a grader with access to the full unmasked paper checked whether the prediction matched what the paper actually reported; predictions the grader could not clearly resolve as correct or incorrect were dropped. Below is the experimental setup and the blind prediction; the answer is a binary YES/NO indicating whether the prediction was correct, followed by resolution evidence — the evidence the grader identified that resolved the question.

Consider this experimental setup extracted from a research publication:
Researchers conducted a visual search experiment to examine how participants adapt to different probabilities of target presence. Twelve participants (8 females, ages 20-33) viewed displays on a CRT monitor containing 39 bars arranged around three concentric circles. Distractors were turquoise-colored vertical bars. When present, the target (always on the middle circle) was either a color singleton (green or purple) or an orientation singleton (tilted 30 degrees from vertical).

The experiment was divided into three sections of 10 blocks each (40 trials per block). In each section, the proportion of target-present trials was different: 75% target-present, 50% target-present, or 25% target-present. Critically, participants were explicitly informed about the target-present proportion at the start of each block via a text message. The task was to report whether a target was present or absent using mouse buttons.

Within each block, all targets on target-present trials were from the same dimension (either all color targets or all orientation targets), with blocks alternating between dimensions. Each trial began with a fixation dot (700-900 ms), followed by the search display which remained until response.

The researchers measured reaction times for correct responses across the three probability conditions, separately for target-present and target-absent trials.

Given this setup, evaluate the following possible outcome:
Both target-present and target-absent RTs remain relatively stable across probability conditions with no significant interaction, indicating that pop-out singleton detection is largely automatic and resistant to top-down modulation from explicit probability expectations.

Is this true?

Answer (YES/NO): NO